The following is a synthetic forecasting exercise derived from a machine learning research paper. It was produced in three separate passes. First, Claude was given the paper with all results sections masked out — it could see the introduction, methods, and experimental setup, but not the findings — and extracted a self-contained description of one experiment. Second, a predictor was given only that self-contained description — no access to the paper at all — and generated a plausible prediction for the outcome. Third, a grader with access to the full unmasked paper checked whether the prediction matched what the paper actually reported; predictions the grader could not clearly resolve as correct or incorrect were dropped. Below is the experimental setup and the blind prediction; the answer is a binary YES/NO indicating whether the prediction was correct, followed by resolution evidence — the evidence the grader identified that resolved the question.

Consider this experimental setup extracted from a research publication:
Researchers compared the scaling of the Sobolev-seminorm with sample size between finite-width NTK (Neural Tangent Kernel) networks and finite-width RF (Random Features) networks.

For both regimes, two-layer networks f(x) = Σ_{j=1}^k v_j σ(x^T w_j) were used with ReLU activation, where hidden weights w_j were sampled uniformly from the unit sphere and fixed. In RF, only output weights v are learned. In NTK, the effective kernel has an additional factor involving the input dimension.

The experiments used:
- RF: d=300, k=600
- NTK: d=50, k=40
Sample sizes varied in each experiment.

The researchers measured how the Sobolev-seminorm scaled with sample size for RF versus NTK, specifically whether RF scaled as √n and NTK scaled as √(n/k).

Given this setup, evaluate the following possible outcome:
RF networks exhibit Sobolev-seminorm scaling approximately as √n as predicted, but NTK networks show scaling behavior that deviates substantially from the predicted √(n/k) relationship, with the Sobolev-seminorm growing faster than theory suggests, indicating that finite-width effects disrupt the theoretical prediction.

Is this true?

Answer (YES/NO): NO